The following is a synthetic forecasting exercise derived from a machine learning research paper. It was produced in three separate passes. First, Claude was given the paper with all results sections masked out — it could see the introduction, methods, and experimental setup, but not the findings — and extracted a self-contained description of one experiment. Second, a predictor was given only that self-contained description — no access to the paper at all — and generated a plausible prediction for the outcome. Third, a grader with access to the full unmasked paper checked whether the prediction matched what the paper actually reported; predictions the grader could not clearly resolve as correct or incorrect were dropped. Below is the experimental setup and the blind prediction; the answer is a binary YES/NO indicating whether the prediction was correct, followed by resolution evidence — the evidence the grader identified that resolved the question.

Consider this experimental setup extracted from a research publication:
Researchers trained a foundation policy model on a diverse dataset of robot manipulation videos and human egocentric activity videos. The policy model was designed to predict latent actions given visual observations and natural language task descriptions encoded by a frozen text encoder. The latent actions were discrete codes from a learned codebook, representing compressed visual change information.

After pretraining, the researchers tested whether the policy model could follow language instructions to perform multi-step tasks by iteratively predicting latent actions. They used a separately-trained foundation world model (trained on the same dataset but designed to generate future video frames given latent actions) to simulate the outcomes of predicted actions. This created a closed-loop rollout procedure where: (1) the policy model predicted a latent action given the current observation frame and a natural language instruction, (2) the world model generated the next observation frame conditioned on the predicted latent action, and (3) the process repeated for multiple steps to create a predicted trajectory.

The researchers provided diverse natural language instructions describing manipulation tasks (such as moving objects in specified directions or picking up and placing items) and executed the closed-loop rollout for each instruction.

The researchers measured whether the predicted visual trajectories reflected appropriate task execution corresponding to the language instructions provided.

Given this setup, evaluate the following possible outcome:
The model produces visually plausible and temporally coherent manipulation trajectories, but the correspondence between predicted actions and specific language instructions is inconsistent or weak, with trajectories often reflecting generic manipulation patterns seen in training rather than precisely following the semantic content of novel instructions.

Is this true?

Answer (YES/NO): NO